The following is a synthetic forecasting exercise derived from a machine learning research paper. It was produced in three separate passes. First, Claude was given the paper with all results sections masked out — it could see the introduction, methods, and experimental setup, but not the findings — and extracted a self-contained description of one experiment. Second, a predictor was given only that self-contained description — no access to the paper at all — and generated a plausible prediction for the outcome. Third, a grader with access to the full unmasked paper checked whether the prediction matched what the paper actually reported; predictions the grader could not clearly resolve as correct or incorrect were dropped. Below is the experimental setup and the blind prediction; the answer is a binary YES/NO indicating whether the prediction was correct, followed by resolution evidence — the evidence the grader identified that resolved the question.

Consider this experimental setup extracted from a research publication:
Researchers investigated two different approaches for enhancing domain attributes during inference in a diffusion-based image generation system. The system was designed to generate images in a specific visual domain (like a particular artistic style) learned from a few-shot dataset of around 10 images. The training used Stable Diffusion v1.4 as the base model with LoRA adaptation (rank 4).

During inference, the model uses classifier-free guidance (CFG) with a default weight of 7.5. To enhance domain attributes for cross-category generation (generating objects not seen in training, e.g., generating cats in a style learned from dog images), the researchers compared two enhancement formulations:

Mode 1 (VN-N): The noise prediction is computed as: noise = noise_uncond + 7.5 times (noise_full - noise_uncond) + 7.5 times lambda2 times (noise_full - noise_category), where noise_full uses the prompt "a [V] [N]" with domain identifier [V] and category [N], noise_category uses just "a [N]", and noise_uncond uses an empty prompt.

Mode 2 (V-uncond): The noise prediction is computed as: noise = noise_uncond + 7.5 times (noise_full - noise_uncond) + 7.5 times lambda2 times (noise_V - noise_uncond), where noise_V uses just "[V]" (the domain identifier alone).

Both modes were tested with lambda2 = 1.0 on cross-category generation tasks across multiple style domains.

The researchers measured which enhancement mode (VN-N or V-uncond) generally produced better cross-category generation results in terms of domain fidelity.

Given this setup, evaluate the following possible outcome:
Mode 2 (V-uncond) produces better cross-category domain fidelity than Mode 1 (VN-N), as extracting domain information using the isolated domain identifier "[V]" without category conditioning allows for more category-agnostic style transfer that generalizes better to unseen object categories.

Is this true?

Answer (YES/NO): YES